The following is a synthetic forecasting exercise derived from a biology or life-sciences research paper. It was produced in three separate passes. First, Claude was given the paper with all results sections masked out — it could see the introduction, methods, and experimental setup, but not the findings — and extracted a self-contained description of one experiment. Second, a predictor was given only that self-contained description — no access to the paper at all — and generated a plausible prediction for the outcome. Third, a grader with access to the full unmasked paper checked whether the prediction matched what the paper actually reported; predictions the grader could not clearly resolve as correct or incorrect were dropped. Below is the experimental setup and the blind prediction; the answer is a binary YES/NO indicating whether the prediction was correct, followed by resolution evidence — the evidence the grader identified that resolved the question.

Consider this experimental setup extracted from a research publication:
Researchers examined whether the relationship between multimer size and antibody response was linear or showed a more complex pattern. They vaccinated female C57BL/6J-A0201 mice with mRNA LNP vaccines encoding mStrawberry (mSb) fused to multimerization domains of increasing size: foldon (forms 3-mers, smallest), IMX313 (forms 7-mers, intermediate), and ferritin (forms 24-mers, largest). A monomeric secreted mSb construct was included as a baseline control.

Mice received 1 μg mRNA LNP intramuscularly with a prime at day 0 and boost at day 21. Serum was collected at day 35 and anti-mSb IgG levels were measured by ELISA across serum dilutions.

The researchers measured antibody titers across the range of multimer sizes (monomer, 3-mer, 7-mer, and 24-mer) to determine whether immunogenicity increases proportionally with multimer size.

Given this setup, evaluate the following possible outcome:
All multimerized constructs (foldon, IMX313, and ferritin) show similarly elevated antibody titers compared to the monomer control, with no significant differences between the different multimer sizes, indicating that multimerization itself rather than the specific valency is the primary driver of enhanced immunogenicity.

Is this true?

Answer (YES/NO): NO